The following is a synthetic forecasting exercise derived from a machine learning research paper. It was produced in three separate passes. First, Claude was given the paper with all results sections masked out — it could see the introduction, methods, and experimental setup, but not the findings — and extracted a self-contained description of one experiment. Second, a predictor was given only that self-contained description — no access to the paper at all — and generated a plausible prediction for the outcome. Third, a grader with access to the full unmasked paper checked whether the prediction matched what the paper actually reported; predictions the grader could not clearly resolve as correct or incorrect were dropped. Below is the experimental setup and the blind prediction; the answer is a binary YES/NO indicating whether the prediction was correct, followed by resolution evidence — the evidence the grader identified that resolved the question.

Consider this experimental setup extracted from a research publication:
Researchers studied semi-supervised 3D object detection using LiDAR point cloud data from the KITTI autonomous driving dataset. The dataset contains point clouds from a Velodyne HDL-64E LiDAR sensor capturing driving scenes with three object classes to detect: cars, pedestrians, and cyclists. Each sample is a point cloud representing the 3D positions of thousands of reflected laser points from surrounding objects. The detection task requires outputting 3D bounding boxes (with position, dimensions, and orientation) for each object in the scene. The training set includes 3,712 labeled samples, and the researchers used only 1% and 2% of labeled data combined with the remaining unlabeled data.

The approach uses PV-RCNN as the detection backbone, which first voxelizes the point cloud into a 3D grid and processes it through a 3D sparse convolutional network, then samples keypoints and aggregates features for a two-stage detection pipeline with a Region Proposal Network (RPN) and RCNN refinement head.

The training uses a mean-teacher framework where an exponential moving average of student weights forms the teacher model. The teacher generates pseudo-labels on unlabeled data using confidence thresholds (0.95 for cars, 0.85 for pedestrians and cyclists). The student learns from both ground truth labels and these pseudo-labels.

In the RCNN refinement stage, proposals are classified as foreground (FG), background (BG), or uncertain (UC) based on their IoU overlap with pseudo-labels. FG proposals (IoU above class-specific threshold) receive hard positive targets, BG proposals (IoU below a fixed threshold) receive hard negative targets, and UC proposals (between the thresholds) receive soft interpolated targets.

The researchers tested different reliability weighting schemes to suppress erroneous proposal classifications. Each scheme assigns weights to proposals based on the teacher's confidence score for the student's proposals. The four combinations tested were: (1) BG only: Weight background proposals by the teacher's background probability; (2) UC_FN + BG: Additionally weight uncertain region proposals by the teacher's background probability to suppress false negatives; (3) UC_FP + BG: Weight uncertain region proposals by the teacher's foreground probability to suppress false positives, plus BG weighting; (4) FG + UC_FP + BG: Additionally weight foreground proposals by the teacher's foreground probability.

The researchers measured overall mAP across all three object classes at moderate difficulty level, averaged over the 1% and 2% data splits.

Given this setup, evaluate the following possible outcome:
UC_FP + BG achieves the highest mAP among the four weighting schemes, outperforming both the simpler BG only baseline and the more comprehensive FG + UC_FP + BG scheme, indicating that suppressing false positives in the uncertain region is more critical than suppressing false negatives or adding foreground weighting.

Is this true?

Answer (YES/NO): YES